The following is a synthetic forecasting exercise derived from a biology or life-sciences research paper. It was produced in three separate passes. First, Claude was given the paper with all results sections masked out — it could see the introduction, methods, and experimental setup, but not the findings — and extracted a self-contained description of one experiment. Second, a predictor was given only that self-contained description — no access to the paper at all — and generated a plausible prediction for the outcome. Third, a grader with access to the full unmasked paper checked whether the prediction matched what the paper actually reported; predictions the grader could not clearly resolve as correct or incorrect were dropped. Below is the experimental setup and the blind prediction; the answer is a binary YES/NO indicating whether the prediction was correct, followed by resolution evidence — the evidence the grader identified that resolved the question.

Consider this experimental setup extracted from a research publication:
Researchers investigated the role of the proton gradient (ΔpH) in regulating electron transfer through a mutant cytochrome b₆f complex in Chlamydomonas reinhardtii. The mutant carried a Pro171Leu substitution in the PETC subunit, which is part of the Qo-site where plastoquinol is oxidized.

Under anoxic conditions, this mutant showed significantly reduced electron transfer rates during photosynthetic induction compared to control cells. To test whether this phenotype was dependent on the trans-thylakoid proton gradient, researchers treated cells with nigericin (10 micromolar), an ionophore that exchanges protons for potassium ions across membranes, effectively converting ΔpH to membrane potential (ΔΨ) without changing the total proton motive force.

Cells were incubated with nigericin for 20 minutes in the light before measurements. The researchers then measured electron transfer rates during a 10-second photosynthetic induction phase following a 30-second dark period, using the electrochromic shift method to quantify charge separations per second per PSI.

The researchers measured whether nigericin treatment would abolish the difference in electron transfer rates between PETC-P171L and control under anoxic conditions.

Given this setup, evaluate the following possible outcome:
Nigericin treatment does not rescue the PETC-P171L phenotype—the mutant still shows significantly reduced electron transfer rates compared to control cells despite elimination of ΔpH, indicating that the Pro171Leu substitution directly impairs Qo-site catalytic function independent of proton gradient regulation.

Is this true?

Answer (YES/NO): NO